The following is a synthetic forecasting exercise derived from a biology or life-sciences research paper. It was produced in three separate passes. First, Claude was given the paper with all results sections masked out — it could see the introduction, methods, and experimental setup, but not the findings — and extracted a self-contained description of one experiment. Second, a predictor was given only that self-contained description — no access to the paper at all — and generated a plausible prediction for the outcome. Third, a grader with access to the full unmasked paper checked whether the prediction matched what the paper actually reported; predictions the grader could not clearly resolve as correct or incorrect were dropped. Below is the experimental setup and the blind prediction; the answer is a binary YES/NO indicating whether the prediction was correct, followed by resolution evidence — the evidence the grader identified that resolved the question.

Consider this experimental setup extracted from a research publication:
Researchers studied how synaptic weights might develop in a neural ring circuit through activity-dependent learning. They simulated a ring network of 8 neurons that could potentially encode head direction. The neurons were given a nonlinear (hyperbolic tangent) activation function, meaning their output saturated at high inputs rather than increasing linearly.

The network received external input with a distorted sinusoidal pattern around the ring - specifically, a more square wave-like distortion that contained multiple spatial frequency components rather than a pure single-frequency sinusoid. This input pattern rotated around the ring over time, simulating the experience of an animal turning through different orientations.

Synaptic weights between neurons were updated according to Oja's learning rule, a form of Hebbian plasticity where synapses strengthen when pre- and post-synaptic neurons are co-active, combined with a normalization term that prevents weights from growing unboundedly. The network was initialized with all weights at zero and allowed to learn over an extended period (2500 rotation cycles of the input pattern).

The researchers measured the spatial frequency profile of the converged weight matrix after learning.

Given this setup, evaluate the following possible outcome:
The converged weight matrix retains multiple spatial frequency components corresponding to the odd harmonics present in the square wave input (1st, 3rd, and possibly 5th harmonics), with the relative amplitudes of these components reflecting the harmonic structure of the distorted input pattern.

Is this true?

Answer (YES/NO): NO